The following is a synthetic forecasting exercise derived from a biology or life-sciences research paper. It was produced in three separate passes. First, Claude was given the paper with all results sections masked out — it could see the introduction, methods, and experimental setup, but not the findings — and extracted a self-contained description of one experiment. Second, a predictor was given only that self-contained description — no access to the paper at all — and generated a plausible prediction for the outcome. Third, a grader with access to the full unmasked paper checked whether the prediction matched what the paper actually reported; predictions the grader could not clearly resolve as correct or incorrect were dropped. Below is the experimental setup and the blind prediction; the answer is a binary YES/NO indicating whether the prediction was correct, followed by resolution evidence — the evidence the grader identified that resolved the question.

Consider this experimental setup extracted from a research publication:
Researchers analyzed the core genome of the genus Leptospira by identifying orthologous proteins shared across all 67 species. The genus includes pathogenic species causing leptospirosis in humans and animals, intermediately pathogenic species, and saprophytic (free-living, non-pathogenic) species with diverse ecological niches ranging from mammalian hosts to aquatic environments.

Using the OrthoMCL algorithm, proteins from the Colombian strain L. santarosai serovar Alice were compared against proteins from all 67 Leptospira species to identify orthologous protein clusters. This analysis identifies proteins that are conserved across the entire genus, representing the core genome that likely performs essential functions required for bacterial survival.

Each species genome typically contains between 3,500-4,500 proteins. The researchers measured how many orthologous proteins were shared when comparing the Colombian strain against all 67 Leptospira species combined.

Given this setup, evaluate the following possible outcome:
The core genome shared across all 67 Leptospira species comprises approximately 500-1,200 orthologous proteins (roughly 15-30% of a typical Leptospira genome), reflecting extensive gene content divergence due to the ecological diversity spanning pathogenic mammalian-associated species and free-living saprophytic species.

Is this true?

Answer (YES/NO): NO